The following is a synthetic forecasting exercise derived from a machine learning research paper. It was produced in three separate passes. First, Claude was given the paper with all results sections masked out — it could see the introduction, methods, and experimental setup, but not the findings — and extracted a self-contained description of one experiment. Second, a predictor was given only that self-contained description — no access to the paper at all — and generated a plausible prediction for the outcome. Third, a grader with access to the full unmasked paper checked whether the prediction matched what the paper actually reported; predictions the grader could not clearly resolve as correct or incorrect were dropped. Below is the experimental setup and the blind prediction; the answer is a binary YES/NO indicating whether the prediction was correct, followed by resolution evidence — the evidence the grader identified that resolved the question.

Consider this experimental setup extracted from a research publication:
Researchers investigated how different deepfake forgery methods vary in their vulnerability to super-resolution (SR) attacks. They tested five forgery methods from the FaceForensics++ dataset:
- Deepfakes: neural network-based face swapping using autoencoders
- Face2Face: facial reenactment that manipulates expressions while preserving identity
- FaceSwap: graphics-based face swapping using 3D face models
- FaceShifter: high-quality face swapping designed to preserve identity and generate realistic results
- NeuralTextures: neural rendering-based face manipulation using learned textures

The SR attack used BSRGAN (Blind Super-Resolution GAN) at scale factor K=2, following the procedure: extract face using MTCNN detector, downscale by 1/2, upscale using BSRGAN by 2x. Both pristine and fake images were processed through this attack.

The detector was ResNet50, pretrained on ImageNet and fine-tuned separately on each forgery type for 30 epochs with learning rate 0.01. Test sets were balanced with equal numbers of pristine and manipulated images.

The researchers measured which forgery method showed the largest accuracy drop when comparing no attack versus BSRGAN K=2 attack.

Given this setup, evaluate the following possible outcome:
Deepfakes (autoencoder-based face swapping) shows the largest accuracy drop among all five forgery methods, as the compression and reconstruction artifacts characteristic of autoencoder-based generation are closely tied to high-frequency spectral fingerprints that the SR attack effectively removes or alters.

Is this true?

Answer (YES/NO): NO